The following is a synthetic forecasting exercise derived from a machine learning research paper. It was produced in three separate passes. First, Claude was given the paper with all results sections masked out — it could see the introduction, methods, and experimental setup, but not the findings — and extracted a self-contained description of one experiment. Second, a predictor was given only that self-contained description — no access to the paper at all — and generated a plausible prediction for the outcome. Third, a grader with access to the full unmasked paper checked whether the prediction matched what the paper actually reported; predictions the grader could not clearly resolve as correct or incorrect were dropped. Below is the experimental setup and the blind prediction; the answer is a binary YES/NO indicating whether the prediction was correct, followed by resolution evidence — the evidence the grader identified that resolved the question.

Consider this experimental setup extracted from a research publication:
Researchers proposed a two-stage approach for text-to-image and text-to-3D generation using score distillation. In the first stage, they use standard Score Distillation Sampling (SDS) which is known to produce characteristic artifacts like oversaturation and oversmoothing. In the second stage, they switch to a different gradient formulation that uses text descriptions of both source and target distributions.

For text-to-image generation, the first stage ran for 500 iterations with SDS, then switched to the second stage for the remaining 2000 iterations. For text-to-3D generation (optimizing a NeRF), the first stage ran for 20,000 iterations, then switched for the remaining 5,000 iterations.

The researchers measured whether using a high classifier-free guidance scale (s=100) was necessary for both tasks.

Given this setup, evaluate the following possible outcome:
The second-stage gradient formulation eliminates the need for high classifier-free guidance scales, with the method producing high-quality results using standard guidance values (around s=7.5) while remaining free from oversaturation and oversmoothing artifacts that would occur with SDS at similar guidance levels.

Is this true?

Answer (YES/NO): NO